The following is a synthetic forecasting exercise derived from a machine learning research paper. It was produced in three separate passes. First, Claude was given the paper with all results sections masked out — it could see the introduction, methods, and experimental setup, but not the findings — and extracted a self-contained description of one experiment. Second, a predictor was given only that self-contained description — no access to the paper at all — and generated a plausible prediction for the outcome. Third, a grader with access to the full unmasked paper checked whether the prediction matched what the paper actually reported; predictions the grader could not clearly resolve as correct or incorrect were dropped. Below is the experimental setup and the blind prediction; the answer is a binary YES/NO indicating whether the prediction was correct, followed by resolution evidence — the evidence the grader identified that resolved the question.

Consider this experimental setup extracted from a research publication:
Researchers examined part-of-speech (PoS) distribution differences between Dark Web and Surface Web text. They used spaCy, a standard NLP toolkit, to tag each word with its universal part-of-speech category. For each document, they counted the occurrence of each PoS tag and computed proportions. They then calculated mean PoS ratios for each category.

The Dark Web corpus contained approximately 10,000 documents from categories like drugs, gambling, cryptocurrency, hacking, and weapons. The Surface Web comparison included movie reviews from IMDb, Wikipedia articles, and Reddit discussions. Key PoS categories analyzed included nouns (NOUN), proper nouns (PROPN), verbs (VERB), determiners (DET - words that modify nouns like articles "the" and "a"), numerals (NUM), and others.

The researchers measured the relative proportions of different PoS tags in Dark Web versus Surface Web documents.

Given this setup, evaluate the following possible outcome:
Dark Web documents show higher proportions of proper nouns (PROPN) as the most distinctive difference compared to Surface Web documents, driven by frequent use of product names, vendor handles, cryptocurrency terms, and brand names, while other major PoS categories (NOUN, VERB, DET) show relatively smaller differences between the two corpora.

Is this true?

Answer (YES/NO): NO